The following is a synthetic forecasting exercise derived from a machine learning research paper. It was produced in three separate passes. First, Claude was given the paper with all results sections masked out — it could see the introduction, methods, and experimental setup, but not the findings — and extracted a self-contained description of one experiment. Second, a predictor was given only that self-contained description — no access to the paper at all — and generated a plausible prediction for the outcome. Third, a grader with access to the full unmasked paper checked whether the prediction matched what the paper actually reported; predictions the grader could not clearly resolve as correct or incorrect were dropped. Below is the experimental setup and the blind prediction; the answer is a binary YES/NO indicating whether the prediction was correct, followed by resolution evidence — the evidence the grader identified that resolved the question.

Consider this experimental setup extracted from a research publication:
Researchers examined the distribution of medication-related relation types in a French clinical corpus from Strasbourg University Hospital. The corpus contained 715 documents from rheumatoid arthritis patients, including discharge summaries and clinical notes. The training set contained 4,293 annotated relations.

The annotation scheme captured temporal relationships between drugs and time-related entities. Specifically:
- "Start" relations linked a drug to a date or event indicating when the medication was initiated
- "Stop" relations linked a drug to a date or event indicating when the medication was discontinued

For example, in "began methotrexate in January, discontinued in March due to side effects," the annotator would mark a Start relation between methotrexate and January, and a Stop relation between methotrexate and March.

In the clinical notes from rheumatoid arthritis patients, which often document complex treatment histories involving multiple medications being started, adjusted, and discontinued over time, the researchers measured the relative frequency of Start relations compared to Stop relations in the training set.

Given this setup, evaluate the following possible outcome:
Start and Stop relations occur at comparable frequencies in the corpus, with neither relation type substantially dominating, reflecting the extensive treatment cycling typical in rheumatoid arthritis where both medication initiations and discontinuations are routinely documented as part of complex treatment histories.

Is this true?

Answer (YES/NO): NO